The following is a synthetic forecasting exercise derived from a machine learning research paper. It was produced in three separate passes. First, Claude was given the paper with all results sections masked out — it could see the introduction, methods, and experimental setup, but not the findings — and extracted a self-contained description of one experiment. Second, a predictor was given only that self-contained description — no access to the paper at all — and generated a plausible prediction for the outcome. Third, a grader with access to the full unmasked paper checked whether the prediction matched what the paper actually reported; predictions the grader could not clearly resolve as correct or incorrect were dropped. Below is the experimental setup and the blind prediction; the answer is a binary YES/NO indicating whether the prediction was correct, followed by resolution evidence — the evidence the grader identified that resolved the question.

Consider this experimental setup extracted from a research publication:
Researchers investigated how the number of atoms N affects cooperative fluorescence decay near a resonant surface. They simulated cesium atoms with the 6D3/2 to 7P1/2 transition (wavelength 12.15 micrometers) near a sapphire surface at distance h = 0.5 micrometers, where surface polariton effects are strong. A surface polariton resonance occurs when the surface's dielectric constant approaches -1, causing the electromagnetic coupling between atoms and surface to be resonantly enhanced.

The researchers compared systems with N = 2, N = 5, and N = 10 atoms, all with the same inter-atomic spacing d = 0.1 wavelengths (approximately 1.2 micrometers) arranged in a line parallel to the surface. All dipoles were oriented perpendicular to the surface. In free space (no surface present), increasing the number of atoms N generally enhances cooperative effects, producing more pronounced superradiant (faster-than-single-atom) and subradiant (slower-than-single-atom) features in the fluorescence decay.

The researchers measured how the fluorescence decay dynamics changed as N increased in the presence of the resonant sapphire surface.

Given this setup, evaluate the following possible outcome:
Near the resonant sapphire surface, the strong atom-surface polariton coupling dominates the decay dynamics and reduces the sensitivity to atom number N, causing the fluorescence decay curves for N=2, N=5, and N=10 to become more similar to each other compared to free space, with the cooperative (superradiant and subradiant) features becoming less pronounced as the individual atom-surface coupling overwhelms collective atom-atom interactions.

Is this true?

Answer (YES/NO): YES